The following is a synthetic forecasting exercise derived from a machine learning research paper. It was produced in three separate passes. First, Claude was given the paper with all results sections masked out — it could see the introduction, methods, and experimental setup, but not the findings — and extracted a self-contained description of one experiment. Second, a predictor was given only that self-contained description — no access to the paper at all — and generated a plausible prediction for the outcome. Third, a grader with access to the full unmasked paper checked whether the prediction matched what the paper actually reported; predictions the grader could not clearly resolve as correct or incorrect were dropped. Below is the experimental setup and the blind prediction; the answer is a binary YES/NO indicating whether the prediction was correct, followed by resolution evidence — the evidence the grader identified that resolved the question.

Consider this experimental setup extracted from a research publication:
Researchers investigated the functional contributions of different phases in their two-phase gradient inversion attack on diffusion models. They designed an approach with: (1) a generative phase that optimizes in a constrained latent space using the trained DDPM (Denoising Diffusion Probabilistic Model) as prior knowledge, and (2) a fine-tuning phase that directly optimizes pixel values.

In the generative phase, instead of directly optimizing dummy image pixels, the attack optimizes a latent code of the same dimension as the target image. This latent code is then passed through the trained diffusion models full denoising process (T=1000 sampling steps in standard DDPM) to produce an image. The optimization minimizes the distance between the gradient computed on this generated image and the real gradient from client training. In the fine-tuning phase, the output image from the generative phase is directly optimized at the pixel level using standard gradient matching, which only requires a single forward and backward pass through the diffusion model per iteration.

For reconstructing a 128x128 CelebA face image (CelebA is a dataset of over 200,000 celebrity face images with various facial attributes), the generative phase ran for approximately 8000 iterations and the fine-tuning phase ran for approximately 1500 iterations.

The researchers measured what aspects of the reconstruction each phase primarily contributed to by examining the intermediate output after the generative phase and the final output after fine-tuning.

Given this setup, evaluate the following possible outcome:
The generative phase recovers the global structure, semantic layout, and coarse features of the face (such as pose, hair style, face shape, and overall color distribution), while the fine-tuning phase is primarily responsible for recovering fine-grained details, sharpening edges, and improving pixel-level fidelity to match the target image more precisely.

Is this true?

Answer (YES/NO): NO